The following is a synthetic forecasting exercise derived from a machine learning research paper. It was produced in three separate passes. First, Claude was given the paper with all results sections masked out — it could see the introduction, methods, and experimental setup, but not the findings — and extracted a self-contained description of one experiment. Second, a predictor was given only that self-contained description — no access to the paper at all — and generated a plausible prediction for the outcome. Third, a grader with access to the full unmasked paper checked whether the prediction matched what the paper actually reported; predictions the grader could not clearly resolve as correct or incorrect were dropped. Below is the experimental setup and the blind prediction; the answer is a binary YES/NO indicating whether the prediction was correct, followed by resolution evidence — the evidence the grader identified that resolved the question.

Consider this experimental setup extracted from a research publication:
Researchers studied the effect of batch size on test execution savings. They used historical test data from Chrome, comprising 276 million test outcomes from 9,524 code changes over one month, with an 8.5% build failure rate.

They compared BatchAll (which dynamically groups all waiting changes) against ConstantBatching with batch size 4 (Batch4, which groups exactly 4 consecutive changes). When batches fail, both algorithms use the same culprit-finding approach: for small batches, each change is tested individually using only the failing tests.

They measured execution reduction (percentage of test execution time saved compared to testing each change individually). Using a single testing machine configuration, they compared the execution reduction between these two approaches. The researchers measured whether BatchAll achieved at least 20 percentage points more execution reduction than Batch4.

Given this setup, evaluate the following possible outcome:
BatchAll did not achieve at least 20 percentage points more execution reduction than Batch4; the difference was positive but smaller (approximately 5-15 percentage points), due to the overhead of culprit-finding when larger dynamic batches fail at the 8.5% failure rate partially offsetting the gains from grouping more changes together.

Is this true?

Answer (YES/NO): NO